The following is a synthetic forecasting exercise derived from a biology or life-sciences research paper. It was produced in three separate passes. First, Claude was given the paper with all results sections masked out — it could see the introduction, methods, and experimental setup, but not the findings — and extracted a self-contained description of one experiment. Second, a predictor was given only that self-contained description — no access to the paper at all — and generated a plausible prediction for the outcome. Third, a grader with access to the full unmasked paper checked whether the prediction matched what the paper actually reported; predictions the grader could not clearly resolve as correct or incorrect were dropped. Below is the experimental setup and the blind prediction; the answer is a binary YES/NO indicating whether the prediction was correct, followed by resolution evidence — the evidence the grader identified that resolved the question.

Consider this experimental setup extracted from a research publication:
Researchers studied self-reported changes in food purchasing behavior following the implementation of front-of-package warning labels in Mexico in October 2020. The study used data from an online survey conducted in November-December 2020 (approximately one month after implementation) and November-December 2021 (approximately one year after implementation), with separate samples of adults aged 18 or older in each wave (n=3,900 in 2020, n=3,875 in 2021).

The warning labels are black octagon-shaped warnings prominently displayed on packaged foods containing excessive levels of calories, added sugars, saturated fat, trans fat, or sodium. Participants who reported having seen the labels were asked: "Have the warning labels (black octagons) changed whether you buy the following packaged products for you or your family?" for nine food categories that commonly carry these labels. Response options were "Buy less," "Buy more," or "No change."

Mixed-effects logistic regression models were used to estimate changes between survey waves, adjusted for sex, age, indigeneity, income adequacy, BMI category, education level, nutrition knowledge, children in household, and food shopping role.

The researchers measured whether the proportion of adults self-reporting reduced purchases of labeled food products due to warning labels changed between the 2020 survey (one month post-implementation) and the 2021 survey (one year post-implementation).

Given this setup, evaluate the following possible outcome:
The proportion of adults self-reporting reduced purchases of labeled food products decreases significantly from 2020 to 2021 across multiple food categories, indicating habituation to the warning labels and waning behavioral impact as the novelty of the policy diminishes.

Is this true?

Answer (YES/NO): NO